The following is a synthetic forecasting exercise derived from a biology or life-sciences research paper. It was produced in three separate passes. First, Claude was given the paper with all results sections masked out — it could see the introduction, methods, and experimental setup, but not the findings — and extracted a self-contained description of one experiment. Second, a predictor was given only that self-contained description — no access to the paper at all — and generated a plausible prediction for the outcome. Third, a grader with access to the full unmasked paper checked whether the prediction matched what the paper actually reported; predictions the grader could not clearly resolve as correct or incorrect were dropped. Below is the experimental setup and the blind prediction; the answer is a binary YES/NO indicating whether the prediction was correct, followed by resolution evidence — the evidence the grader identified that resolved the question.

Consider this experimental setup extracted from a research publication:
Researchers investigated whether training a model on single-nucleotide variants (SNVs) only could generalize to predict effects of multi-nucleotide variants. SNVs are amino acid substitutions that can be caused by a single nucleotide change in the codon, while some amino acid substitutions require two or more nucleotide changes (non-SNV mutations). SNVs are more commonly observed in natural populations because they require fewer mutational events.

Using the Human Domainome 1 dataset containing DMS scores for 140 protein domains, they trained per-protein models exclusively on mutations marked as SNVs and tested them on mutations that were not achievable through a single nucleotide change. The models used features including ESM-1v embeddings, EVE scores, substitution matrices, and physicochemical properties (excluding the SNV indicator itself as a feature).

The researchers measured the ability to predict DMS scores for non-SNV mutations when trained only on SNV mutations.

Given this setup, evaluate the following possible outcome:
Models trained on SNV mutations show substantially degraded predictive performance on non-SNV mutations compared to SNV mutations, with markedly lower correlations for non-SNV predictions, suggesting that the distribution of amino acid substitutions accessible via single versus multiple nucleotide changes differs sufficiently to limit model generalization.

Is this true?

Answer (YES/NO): NO